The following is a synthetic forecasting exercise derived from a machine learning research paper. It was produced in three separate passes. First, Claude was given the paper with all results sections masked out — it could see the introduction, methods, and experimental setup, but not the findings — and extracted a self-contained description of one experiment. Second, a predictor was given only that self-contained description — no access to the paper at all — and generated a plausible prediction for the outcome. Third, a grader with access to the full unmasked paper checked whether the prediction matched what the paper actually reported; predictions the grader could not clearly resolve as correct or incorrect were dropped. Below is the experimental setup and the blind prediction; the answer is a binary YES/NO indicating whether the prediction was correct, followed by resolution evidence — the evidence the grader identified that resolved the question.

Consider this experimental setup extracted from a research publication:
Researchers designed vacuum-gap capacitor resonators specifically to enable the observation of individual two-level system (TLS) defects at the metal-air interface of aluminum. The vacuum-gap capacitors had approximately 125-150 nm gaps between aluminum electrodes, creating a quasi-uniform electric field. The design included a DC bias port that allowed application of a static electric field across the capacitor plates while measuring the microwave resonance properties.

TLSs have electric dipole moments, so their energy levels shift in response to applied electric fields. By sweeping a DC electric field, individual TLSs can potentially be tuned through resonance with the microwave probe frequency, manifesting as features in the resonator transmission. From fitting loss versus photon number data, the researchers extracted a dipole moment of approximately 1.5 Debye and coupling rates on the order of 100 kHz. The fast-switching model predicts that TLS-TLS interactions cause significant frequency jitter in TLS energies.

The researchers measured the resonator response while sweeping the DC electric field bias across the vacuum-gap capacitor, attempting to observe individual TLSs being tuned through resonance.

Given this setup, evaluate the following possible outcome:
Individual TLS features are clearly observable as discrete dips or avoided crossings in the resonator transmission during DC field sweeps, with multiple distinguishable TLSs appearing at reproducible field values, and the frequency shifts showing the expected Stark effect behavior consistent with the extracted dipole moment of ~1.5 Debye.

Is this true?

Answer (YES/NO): NO